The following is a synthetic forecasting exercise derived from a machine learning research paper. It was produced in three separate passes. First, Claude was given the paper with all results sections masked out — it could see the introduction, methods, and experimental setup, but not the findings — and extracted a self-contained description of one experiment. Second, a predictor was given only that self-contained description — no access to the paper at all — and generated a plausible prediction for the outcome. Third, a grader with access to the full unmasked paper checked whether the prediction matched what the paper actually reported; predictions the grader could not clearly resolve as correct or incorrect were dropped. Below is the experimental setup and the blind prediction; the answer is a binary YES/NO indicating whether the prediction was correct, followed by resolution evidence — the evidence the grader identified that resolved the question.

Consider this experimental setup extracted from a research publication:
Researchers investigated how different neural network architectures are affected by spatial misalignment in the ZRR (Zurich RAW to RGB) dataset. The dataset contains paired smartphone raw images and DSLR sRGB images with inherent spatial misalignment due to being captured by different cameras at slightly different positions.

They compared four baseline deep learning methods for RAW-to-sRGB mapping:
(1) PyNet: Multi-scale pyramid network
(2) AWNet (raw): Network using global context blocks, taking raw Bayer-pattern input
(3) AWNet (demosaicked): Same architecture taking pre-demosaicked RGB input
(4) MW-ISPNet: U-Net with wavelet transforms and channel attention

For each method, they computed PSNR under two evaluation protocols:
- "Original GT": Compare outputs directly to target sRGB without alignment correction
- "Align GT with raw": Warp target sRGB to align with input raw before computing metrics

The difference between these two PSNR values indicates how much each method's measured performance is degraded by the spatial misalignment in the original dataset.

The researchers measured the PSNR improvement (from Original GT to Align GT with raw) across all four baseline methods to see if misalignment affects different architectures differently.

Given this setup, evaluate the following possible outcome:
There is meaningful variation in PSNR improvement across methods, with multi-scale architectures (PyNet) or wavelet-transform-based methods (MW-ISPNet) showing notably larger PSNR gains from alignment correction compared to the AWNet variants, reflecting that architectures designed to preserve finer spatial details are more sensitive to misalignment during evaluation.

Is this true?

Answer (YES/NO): NO